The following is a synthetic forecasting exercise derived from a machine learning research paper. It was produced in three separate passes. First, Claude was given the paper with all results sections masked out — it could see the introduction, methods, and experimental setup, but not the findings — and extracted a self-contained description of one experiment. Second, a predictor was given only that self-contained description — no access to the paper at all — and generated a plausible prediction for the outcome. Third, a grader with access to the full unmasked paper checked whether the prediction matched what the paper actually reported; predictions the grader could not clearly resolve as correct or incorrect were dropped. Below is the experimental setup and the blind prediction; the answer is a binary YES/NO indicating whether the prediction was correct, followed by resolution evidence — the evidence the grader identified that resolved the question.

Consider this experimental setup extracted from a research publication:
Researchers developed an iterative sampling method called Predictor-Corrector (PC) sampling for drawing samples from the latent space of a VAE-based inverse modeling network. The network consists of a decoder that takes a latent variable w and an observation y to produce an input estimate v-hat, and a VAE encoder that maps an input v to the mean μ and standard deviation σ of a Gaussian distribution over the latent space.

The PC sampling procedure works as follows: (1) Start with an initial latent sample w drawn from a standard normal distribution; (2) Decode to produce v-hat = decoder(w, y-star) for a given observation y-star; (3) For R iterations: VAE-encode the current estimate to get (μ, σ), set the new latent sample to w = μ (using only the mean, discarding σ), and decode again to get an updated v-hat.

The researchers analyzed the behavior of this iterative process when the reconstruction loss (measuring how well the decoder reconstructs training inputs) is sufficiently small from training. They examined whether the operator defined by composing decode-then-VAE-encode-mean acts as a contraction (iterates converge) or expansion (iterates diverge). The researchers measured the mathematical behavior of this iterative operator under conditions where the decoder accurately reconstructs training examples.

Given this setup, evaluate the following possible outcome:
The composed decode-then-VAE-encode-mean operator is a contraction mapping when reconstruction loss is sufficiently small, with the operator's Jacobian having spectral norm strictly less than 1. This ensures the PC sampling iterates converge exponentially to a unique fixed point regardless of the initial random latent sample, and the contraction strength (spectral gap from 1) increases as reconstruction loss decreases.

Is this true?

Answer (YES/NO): NO